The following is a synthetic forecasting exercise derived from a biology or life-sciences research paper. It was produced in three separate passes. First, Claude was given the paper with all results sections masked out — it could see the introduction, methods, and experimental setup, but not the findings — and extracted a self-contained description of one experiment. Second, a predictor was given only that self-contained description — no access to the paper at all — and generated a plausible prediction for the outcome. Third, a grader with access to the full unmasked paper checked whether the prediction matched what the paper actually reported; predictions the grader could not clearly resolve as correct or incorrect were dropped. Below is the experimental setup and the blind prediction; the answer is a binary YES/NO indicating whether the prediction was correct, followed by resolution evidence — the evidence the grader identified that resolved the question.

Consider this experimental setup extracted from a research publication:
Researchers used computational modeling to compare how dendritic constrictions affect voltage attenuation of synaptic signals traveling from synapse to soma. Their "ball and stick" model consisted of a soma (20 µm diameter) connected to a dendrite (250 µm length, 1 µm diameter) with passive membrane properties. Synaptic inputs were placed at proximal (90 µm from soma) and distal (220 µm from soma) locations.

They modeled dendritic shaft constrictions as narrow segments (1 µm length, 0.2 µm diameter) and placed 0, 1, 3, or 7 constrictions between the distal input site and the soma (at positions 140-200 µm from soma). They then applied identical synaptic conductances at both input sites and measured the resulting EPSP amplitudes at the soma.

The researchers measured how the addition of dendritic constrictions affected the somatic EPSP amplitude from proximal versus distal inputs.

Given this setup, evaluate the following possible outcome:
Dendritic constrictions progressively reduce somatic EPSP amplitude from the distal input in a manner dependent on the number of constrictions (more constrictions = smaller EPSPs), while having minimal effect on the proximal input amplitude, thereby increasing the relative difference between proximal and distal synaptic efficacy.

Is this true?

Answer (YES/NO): YES